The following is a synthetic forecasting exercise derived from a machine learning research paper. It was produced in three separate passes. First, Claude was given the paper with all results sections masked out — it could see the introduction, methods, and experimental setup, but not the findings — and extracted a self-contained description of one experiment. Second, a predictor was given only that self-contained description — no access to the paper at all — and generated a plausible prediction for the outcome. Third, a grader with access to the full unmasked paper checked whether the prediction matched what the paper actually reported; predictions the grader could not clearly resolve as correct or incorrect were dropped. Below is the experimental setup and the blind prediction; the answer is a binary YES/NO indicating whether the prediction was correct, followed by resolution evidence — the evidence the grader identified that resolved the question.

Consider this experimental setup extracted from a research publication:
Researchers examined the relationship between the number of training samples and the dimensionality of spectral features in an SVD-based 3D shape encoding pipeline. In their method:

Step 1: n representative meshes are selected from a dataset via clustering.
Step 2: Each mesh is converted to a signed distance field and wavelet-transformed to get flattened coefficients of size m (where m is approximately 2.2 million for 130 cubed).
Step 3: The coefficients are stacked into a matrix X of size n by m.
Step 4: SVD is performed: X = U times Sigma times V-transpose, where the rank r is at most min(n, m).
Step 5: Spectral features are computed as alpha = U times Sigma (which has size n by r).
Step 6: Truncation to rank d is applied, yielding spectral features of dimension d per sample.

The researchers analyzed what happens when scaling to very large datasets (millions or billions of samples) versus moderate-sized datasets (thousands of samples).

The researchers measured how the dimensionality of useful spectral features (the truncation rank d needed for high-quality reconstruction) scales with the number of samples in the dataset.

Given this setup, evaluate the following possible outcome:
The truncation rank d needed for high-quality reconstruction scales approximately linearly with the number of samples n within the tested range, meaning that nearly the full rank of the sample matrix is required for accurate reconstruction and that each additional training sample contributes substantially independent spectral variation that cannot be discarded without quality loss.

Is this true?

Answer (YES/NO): NO